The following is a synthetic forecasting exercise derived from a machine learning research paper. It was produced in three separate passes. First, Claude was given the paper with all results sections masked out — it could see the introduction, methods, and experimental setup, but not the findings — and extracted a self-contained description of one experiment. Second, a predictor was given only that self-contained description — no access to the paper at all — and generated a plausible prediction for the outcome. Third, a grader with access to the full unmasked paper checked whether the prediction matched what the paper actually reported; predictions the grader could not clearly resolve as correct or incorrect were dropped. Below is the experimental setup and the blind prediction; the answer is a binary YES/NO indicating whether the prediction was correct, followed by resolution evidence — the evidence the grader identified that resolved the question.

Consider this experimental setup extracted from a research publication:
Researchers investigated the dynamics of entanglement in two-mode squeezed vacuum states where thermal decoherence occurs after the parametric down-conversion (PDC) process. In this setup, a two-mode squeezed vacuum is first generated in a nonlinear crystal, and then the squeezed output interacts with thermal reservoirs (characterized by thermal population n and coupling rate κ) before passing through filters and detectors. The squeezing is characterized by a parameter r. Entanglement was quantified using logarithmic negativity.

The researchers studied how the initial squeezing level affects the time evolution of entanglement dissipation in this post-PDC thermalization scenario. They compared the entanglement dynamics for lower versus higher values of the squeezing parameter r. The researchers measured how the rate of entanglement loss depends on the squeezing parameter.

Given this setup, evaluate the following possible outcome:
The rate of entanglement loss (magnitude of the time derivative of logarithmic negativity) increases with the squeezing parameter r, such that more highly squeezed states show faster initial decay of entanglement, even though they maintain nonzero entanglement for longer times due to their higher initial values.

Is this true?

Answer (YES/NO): NO